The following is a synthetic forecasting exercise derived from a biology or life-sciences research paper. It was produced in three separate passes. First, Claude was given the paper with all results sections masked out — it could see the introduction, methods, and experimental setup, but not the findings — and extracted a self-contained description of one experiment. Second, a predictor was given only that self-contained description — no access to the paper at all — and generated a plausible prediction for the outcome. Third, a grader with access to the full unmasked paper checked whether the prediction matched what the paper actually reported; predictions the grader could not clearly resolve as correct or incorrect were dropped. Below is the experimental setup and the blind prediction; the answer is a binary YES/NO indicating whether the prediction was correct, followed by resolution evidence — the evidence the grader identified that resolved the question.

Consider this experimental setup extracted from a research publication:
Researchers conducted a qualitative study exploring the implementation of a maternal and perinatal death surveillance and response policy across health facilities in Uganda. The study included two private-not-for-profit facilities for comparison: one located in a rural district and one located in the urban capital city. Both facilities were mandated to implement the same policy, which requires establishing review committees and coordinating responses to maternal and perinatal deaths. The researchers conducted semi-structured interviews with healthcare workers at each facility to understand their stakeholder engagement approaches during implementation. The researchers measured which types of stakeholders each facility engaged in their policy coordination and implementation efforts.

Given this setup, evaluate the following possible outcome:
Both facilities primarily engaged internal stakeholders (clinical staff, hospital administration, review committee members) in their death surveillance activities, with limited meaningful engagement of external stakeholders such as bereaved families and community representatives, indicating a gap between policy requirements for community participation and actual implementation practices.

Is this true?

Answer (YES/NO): NO